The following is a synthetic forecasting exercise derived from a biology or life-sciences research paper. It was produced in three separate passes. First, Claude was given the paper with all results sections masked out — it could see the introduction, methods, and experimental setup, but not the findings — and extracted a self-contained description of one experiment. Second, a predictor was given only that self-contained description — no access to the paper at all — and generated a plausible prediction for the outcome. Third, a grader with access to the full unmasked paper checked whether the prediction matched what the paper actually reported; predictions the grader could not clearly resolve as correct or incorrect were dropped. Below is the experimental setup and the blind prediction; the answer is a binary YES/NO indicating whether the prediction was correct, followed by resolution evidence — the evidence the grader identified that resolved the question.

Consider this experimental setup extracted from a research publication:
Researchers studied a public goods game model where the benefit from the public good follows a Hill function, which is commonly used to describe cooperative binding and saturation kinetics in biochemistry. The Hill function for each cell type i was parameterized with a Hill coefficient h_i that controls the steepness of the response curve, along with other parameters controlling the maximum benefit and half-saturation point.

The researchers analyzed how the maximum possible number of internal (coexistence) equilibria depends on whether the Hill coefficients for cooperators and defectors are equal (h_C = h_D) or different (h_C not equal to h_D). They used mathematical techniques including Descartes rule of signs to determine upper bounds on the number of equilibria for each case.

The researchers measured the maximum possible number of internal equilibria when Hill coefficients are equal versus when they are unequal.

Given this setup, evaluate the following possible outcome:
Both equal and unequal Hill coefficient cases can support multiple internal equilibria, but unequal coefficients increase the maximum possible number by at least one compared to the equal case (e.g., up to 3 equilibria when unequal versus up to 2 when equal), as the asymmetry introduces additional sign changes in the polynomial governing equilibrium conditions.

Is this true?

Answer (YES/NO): NO